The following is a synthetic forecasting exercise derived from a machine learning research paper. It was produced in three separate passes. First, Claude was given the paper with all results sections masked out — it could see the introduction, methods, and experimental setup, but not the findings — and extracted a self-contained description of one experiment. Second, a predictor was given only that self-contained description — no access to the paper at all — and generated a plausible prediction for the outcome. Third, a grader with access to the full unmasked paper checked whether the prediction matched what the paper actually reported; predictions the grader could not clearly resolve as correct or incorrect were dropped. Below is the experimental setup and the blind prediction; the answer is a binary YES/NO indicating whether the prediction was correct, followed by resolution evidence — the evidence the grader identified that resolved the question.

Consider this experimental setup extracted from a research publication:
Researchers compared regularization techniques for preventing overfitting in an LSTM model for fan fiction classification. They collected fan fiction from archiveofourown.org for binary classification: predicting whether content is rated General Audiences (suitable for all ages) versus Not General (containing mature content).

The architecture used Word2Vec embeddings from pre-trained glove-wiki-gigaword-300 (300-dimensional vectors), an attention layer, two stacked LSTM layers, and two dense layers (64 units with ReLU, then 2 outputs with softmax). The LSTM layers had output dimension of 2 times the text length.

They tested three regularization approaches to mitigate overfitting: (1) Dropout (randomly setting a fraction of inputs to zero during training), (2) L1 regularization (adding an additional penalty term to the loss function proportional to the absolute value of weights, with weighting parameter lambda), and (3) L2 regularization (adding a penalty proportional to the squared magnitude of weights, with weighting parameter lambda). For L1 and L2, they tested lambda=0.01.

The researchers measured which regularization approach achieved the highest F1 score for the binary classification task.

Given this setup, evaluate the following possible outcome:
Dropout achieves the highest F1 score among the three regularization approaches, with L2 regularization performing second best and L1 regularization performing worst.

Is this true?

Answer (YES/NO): NO